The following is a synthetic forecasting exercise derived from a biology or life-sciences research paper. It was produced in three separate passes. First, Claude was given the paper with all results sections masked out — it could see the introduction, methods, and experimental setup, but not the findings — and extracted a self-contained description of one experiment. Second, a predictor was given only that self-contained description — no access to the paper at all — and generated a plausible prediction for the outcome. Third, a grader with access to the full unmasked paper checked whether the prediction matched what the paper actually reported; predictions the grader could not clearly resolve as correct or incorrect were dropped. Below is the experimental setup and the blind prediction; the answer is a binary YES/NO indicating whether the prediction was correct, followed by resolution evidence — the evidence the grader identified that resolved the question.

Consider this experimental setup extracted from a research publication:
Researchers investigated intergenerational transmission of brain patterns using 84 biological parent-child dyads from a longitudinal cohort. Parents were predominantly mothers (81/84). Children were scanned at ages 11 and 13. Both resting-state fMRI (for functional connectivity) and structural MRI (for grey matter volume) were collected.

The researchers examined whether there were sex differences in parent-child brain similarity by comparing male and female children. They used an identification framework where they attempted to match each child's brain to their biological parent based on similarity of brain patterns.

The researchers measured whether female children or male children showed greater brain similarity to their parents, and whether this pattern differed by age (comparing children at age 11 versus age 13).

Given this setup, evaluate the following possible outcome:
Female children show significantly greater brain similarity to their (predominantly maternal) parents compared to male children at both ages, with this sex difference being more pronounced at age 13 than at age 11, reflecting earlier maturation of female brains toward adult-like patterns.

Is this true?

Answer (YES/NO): NO